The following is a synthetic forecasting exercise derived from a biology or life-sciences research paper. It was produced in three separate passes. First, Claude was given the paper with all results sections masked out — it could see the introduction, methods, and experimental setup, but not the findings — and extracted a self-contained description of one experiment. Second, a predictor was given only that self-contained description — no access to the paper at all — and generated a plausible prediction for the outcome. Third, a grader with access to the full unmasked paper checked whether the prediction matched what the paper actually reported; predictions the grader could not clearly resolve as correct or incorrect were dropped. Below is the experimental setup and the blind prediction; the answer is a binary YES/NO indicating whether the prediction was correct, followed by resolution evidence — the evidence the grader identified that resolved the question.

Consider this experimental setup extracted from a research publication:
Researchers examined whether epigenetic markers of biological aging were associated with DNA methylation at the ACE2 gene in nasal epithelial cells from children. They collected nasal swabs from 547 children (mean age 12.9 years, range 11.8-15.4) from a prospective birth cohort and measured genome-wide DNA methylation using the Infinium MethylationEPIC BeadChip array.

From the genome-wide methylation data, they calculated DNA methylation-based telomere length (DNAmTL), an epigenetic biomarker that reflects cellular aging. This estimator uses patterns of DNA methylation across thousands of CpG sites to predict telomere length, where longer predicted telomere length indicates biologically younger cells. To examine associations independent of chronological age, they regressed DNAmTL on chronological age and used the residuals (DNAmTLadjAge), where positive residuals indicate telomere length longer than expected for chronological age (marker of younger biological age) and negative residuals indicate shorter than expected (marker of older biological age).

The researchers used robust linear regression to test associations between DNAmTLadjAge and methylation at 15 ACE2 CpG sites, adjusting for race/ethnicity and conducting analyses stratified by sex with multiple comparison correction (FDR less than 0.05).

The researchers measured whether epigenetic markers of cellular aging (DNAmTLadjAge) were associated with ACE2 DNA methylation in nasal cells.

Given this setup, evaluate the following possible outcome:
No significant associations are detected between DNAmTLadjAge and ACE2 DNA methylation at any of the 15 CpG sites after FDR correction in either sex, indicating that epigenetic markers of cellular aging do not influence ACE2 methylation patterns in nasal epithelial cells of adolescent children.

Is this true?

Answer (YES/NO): NO